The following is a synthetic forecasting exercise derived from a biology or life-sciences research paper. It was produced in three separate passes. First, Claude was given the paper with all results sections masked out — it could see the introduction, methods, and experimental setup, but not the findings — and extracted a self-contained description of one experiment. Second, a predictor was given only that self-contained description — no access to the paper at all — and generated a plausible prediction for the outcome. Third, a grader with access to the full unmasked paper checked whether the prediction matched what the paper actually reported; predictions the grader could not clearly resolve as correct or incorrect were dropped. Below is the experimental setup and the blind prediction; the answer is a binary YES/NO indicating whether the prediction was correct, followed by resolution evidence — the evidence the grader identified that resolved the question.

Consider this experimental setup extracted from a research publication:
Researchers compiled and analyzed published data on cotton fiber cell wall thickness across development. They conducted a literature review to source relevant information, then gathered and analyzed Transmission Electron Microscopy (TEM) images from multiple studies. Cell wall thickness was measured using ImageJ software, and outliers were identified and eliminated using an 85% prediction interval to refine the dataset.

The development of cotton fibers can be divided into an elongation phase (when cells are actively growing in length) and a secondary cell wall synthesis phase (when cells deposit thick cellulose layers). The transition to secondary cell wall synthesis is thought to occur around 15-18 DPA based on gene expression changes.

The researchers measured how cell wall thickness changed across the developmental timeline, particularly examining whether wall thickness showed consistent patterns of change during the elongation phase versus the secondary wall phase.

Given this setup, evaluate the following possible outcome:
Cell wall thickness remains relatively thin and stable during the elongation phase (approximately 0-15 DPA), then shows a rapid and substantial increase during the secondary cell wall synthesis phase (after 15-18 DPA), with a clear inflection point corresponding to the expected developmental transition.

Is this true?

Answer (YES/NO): NO